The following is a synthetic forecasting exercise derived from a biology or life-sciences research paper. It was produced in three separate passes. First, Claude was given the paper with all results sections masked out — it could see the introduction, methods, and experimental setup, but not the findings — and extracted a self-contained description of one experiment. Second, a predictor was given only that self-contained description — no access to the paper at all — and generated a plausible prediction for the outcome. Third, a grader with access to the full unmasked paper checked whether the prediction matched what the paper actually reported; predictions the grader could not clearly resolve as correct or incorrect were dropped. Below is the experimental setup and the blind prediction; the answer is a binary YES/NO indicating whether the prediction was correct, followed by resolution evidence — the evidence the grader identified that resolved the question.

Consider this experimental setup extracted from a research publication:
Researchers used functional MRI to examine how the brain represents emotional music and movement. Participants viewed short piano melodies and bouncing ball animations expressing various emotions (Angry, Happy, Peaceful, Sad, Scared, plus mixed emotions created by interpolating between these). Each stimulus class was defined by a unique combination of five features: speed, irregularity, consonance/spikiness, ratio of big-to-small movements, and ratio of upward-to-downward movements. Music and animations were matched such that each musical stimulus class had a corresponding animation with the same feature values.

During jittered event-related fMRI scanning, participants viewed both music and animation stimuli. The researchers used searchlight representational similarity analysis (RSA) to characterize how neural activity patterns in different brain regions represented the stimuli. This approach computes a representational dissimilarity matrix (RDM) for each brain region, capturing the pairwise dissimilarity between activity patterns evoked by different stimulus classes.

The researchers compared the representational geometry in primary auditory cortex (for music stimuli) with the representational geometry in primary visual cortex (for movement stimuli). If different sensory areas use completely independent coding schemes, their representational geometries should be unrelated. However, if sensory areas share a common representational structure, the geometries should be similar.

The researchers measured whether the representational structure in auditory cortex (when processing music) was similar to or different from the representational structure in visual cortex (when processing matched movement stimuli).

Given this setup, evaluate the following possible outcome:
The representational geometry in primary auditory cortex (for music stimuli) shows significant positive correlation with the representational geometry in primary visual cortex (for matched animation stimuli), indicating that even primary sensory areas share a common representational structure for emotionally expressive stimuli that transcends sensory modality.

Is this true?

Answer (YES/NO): NO